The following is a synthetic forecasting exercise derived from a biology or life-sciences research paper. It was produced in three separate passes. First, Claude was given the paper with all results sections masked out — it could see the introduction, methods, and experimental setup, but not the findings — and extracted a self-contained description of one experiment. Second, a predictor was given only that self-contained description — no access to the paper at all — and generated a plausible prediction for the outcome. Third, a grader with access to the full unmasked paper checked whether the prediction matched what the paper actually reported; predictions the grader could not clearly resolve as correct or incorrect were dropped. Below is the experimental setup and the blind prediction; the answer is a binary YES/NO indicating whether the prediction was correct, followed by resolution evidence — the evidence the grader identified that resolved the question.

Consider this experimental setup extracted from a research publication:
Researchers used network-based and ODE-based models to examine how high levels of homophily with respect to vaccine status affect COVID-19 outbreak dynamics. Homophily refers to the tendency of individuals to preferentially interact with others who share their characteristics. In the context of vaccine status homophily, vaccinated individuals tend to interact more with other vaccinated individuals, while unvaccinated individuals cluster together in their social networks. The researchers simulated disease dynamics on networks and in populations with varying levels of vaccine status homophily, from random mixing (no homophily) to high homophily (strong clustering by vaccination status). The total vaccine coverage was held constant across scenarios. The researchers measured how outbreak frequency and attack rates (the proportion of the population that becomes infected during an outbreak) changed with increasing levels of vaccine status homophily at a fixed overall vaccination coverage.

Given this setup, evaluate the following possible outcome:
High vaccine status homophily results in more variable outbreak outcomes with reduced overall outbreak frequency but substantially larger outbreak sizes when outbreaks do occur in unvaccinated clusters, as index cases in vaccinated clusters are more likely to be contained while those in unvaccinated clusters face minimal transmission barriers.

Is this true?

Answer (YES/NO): NO